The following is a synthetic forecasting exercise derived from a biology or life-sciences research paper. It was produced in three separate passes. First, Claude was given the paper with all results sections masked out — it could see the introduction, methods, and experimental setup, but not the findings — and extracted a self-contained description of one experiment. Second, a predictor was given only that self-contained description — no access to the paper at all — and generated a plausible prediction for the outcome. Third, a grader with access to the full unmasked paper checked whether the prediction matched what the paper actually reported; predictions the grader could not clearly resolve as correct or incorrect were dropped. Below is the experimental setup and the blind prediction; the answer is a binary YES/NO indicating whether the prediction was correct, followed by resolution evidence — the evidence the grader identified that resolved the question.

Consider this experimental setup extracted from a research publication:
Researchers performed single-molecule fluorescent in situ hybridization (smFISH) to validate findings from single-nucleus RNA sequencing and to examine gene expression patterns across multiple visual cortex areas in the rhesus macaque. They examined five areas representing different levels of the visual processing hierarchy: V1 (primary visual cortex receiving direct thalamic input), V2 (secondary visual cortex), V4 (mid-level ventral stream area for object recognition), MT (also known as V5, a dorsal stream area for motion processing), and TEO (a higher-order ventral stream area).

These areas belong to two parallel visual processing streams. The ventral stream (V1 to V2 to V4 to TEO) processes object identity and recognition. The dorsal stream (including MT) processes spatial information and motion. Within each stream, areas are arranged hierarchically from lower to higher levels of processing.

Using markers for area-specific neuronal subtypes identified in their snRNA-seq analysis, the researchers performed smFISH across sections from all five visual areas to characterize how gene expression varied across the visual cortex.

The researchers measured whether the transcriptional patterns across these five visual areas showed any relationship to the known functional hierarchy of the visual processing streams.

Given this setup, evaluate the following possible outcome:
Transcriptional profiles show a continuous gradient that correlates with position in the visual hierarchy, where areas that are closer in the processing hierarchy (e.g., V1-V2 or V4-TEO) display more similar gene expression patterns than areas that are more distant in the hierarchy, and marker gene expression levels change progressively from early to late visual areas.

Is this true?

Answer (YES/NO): YES